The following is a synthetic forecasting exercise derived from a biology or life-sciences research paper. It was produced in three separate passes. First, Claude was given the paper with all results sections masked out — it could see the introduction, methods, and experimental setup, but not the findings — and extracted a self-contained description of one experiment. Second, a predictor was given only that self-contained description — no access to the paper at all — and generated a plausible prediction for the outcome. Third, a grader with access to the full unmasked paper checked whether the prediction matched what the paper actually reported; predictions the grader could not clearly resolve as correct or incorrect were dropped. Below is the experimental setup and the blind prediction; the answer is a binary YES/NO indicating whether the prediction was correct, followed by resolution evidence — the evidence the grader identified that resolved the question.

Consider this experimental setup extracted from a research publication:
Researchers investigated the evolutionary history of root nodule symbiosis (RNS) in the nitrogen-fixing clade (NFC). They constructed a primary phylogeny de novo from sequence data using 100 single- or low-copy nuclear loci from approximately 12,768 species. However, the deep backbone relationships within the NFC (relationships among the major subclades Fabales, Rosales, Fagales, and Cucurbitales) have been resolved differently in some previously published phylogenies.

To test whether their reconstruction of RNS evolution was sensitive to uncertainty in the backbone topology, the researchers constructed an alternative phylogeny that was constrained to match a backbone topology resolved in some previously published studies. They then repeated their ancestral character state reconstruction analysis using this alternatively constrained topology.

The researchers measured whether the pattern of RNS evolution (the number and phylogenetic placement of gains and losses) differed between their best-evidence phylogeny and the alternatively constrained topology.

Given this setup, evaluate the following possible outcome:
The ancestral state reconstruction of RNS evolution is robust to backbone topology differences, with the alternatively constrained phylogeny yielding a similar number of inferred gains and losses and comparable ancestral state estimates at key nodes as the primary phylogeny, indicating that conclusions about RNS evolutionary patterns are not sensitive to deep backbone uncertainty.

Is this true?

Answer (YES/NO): YES